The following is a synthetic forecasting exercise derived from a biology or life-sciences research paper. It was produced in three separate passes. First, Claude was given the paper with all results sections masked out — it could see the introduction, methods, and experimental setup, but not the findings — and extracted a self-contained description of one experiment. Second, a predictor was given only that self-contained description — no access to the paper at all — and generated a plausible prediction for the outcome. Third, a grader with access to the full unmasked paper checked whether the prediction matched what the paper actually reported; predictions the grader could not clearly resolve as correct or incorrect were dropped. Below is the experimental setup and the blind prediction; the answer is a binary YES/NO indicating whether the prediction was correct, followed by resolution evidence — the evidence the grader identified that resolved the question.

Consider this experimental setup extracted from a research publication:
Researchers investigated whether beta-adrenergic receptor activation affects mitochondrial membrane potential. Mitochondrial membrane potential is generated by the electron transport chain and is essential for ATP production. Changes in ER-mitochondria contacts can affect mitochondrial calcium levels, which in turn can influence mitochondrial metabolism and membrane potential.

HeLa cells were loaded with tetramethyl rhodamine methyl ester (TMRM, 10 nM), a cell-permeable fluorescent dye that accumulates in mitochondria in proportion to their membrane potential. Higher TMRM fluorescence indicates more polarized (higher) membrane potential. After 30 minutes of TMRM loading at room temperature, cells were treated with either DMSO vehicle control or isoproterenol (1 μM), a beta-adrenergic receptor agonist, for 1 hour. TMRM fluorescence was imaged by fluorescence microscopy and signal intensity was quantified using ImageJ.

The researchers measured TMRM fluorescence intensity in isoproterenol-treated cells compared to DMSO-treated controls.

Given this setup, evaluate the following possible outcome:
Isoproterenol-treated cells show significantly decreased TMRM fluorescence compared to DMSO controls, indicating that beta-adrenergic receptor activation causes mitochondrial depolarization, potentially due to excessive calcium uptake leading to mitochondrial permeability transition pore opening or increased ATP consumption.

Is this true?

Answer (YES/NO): NO